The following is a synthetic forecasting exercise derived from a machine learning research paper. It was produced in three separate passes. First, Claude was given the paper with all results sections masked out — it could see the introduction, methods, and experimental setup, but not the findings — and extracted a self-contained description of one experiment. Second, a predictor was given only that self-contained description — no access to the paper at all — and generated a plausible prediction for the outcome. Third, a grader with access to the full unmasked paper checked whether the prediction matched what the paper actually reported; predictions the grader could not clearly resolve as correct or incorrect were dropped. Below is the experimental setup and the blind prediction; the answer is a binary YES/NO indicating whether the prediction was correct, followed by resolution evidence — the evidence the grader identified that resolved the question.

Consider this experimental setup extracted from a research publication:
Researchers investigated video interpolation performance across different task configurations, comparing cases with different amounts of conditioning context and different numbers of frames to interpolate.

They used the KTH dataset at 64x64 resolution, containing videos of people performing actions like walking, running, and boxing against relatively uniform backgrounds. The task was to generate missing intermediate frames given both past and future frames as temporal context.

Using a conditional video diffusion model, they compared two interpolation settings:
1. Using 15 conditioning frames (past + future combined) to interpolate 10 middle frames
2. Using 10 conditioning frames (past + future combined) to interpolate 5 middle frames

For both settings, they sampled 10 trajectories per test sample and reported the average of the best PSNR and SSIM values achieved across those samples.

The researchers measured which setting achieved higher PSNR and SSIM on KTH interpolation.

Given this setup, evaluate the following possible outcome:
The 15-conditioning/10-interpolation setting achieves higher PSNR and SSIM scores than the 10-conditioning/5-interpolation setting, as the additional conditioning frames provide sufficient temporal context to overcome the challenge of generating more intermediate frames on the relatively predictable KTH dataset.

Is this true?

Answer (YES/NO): NO